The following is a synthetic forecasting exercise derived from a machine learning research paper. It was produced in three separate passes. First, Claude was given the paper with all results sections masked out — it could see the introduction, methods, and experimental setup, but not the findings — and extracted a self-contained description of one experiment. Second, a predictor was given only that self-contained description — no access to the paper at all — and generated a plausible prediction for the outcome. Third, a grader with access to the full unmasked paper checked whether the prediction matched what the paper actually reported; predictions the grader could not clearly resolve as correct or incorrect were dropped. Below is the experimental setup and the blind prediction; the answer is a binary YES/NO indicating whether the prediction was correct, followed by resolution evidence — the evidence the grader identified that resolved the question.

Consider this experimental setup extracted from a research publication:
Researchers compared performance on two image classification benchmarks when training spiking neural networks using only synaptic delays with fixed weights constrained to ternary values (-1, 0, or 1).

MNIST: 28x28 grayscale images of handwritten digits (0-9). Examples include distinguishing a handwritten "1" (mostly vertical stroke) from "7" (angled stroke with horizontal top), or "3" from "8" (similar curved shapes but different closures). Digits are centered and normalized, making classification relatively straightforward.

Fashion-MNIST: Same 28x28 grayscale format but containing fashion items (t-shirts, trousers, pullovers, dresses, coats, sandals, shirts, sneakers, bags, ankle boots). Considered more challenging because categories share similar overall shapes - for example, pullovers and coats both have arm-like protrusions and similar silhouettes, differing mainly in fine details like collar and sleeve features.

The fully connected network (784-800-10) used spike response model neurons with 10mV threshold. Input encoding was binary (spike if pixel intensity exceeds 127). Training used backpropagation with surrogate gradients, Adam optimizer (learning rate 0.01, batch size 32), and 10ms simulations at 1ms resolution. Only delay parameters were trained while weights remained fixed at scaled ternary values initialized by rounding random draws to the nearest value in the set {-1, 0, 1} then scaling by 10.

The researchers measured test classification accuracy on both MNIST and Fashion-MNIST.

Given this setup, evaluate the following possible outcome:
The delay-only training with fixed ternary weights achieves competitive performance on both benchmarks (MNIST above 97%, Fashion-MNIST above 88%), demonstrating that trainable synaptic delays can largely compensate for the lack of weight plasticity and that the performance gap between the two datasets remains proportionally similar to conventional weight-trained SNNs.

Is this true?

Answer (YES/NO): NO